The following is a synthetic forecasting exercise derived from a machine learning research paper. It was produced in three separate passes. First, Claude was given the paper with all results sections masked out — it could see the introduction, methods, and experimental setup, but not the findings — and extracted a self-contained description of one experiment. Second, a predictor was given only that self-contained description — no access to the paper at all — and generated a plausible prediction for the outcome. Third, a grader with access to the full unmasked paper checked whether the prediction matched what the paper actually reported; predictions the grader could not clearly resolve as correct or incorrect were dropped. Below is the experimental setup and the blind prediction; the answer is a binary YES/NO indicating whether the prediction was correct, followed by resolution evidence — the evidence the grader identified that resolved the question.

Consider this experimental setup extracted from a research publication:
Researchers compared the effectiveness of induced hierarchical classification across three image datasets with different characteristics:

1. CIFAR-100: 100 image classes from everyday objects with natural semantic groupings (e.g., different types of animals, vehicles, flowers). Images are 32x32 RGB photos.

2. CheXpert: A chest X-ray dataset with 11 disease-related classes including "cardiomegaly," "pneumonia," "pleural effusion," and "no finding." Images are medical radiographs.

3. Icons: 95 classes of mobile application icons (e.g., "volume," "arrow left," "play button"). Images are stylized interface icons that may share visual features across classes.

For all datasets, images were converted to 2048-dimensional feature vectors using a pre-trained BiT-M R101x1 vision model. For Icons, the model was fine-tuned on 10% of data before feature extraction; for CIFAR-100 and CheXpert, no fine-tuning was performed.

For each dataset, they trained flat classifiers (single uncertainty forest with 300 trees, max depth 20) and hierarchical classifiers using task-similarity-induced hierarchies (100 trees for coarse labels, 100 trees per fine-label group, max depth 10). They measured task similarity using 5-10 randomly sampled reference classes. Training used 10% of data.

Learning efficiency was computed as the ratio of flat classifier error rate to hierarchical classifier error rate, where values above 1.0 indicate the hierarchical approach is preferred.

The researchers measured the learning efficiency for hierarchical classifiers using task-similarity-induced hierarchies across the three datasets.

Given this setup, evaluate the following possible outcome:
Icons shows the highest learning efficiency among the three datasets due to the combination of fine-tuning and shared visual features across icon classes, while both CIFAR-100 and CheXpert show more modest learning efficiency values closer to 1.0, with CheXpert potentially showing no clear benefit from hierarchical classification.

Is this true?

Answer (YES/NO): NO